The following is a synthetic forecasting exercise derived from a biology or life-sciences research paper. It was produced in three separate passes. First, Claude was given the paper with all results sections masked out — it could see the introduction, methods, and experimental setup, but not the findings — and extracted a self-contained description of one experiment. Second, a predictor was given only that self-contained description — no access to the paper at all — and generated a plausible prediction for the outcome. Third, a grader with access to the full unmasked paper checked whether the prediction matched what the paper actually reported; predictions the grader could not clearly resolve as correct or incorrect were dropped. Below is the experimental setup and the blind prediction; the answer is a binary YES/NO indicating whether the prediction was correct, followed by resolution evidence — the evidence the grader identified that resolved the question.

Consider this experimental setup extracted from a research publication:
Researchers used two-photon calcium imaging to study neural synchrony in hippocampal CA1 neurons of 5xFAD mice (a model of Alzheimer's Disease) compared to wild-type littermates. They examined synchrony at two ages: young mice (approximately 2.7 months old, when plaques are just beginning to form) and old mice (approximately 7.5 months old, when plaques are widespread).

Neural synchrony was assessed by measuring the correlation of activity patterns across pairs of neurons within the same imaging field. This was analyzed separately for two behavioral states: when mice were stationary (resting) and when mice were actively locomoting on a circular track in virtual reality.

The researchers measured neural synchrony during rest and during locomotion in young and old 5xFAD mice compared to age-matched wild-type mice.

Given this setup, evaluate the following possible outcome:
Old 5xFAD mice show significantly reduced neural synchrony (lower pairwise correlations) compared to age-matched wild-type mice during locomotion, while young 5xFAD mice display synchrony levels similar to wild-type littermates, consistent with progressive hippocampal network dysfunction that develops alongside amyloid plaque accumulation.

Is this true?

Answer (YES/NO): YES